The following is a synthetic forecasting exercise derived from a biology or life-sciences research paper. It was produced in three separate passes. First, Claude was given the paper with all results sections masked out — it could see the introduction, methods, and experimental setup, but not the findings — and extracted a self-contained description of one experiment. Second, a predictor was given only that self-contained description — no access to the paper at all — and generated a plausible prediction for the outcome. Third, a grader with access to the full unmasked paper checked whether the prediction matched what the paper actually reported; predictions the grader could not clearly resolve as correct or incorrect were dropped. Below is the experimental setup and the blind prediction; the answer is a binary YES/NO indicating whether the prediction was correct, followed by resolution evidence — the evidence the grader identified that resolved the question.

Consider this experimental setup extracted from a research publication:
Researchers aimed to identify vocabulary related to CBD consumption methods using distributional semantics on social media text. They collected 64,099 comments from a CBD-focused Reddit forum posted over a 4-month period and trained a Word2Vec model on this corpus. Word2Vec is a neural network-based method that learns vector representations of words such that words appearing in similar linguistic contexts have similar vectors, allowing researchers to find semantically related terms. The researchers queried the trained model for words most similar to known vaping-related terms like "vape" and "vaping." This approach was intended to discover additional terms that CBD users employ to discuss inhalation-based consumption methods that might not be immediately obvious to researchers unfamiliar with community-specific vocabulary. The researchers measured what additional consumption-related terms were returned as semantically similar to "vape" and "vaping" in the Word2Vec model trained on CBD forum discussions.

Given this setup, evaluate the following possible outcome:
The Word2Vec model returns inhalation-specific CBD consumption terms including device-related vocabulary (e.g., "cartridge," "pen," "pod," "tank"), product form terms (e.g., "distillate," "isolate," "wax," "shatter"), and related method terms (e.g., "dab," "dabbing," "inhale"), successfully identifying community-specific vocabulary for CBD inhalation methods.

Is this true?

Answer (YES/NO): NO